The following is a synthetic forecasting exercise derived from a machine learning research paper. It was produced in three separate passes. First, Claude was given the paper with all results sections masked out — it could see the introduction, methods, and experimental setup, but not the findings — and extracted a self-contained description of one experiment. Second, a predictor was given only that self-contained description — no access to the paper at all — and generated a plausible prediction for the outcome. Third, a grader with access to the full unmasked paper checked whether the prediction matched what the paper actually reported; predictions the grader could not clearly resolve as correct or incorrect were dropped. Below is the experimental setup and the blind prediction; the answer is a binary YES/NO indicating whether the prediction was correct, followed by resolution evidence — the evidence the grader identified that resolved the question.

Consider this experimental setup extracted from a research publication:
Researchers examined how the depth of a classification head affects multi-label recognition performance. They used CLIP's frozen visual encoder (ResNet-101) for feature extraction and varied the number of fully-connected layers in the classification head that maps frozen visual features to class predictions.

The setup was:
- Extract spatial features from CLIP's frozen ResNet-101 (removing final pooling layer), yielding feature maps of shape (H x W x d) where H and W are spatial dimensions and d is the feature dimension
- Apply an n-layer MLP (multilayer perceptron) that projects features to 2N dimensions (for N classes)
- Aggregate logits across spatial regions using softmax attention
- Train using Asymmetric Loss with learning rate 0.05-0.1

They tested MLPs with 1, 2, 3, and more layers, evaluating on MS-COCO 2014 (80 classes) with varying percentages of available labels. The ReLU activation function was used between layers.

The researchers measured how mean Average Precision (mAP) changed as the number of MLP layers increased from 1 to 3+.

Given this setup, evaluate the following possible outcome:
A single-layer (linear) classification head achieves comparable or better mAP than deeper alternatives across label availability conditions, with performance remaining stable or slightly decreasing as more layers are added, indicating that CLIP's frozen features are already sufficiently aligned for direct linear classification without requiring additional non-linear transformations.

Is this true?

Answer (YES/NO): NO